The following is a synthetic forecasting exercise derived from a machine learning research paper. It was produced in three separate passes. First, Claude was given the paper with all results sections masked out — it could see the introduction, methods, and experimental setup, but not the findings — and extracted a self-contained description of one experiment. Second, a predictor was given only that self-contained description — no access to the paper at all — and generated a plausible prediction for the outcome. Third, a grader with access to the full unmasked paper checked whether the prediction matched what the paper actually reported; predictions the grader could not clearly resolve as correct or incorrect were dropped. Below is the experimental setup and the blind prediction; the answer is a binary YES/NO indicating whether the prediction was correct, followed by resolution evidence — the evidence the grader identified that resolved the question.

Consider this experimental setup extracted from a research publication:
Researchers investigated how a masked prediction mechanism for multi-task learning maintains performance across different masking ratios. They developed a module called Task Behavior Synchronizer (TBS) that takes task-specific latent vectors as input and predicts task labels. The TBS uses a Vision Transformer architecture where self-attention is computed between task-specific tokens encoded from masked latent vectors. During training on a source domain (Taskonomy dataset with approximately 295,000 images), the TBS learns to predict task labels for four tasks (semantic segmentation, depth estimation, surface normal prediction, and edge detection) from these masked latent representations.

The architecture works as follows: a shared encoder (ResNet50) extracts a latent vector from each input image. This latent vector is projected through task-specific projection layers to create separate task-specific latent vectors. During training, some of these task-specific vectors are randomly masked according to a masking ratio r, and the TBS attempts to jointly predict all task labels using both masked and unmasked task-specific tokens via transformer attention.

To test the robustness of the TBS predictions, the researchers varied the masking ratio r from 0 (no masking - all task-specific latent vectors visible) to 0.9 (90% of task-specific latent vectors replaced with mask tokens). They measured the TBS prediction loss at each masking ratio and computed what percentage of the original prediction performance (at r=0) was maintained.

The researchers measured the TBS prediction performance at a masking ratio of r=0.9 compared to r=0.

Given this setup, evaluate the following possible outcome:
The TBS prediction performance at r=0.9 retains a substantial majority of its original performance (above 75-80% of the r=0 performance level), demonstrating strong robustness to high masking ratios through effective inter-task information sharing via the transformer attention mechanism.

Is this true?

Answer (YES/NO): YES